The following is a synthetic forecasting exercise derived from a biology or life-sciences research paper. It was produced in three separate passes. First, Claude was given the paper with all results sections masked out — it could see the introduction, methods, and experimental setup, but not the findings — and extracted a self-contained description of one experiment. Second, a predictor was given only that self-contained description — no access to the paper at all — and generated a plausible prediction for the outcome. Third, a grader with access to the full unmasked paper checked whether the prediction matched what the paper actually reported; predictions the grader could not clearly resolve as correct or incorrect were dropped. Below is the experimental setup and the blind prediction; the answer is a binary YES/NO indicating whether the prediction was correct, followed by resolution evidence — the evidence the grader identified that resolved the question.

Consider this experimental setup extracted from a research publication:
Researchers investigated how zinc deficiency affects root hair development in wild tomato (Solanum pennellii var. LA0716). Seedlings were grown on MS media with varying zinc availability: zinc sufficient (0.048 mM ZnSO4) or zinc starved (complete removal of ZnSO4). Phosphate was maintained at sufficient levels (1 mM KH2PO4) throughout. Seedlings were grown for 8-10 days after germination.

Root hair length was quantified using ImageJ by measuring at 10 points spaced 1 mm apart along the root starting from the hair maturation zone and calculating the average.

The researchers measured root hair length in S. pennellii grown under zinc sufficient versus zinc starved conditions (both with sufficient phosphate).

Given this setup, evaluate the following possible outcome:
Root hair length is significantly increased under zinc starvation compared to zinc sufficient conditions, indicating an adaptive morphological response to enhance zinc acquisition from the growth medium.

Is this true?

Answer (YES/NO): NO